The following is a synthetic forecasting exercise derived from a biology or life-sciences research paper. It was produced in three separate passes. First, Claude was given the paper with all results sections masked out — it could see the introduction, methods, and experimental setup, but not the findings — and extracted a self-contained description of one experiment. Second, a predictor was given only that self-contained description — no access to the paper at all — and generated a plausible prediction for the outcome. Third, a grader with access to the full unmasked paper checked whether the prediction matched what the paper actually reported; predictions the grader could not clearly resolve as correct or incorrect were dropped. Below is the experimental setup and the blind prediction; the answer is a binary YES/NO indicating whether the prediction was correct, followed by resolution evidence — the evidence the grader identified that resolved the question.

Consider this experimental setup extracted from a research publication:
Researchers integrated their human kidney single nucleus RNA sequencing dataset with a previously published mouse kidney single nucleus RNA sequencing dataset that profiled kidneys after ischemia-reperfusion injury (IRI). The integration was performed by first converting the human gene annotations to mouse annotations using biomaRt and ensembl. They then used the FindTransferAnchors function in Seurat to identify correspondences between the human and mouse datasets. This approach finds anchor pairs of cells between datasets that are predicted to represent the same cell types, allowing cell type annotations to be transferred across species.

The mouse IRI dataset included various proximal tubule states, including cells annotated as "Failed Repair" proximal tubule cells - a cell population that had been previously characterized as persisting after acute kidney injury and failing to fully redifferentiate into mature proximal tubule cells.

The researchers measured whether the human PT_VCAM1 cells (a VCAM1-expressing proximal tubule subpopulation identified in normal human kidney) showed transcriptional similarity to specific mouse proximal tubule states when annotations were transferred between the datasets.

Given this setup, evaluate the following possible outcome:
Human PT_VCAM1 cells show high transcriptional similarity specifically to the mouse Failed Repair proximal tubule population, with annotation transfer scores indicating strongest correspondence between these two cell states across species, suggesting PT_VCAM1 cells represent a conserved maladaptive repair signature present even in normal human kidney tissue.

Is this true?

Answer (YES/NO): YES